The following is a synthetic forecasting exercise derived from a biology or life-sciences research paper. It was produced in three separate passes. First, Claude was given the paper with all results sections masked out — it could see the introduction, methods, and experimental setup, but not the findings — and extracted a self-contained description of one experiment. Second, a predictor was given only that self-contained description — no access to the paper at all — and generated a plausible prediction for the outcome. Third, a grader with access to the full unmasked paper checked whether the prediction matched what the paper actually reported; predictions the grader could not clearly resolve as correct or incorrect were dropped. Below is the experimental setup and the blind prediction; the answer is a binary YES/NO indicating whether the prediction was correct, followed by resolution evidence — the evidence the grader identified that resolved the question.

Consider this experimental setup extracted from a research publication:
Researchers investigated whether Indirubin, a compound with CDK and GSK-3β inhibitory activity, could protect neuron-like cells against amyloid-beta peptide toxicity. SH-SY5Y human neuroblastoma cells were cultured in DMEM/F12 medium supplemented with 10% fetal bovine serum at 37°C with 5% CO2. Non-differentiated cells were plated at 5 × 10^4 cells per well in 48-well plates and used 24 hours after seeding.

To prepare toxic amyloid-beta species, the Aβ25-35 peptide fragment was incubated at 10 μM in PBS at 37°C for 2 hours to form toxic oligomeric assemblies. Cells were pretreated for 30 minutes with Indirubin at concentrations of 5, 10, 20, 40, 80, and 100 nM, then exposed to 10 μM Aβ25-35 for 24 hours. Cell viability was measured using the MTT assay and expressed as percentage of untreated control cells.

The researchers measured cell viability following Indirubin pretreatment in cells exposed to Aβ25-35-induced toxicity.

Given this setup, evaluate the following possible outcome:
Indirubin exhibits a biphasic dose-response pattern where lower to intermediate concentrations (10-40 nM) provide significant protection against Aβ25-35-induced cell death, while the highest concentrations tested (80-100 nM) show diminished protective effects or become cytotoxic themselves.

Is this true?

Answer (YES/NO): NO